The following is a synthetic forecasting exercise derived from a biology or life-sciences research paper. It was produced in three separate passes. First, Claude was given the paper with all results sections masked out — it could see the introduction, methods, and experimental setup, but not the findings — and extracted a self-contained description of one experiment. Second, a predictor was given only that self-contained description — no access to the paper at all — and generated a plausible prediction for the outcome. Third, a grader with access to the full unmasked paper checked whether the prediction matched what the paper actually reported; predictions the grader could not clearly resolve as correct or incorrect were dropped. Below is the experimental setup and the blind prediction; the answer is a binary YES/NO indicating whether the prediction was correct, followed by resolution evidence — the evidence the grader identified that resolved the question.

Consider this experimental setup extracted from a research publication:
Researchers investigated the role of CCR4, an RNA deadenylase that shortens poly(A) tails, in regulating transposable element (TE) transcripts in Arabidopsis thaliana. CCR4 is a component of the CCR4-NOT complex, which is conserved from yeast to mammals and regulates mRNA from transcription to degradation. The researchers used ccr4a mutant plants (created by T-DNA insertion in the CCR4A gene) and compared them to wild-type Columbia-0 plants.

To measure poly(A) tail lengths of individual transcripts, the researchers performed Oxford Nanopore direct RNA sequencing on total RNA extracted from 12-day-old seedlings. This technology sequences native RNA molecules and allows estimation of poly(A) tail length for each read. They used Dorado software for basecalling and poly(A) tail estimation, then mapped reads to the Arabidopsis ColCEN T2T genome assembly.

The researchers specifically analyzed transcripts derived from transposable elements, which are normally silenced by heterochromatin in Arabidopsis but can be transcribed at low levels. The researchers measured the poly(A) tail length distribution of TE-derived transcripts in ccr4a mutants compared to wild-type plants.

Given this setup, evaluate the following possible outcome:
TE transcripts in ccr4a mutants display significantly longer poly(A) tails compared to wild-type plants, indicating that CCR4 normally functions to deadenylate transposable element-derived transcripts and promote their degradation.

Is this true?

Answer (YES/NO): YES